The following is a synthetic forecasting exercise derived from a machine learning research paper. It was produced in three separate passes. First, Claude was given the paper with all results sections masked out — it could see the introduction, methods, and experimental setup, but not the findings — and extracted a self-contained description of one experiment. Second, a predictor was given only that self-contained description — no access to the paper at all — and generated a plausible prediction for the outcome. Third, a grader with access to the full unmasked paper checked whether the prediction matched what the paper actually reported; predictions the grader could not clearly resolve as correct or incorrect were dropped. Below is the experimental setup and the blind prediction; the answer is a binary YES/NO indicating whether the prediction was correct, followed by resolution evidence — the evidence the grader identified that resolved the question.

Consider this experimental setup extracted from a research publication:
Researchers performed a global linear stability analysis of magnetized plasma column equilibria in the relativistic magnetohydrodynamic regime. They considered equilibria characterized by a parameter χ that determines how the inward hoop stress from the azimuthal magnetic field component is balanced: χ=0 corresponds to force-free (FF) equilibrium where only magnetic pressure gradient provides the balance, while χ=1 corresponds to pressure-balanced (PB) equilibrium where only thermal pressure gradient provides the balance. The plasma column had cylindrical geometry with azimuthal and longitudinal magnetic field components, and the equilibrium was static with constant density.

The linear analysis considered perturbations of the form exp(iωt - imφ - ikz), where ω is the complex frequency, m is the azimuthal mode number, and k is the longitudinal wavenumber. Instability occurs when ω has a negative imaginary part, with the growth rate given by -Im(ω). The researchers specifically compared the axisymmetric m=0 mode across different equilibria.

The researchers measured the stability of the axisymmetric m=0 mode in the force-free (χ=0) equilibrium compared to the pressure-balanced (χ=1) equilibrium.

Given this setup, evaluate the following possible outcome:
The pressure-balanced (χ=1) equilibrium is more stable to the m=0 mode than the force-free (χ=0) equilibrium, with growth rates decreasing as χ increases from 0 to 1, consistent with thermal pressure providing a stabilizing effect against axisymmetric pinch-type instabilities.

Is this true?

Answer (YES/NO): NO